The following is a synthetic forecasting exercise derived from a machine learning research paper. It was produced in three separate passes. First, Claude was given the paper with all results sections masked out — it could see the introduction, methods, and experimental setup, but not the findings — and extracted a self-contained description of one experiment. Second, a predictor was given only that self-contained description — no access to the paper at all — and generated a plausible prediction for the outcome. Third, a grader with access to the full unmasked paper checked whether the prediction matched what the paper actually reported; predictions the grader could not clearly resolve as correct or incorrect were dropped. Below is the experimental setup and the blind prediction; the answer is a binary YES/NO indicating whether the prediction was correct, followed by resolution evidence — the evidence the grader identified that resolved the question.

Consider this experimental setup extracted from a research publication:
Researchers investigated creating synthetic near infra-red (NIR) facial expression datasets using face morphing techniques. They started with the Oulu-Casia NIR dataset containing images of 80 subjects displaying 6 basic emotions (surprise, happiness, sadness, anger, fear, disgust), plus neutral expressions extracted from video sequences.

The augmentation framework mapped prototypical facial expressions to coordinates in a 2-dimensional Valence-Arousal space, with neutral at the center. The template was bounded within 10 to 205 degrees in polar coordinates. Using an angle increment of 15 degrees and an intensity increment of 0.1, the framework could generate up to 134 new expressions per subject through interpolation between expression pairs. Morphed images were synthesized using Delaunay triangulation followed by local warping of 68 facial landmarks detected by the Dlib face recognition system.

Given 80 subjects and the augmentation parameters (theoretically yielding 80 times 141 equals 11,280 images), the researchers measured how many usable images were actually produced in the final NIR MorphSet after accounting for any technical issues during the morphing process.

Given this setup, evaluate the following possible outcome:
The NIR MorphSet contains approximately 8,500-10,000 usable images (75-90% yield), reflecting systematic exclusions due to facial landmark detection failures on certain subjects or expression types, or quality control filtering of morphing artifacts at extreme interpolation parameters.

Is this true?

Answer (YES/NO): NO